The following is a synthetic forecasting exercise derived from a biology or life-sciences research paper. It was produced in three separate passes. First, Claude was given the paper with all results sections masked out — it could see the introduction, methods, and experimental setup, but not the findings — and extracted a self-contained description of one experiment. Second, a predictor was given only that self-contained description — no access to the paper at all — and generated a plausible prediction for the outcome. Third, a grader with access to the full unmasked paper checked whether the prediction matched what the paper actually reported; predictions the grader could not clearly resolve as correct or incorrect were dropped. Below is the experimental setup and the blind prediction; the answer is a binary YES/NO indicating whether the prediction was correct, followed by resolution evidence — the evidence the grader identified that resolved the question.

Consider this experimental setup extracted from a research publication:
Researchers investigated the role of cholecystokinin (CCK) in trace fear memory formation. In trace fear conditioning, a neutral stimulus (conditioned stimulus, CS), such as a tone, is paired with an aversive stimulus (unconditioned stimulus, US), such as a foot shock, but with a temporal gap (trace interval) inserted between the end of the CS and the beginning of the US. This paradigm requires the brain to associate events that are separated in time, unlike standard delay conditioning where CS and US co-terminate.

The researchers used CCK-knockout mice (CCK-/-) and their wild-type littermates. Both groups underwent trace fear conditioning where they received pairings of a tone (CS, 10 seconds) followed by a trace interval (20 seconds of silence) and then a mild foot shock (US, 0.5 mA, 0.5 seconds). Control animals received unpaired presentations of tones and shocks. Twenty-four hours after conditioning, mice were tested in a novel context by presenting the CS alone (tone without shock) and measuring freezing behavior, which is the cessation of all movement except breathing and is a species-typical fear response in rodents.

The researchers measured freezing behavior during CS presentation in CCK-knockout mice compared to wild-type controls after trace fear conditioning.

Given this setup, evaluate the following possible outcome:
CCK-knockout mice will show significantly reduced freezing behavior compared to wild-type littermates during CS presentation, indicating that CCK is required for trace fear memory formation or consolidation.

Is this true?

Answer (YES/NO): YES